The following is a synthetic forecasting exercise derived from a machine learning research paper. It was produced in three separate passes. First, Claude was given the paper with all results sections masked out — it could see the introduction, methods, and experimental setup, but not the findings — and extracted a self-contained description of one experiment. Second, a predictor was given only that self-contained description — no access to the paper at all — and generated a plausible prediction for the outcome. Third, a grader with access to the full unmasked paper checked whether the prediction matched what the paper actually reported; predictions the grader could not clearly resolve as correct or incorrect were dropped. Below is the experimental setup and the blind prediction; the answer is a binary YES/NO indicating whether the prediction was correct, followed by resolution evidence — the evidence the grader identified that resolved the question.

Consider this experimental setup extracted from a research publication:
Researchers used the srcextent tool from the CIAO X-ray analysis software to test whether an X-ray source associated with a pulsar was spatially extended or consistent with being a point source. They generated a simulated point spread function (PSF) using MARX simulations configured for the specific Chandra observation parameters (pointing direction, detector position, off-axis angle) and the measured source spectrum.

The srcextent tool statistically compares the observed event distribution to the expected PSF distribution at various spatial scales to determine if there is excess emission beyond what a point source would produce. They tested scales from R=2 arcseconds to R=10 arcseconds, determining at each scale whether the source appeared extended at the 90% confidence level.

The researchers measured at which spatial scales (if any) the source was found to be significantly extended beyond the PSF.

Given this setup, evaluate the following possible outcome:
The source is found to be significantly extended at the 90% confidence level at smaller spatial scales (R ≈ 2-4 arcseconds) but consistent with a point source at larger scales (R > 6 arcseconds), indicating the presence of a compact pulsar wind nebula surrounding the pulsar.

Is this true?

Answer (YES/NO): NO